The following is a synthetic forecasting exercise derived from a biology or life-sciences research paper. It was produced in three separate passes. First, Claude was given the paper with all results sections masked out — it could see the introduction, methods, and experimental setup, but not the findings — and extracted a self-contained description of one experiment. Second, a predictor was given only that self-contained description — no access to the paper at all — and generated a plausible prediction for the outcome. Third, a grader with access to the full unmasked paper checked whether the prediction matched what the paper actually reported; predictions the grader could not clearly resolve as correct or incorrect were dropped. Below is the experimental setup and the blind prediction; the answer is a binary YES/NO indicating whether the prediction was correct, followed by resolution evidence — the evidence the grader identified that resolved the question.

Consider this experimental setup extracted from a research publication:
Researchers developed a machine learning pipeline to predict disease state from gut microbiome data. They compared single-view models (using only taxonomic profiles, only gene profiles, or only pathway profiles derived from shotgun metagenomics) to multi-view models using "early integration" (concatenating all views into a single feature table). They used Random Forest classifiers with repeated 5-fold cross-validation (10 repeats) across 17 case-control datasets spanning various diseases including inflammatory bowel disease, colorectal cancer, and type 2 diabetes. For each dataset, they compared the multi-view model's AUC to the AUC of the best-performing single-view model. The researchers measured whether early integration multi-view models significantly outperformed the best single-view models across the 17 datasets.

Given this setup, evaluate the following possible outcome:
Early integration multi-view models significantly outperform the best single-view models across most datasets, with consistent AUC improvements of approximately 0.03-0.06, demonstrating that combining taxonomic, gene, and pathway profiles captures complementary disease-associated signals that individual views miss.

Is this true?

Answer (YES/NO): NO